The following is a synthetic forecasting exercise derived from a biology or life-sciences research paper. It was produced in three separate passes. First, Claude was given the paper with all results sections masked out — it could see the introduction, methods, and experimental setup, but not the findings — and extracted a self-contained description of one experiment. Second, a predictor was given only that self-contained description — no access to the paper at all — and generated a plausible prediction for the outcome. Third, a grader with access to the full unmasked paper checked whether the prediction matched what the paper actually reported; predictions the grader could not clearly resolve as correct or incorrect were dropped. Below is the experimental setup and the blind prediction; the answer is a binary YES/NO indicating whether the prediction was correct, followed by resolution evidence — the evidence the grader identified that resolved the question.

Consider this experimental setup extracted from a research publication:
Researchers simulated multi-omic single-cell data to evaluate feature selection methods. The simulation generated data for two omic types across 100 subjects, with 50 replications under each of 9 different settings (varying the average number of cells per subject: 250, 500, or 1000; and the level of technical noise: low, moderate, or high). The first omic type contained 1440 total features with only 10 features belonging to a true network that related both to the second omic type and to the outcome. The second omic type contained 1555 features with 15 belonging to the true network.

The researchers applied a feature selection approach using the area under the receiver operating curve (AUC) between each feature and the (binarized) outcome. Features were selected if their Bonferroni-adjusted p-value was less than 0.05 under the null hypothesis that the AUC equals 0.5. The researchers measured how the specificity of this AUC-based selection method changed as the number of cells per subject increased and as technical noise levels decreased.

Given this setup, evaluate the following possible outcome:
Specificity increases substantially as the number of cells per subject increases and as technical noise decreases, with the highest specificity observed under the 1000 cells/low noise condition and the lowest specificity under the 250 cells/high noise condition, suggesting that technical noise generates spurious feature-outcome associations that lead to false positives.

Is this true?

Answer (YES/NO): NO